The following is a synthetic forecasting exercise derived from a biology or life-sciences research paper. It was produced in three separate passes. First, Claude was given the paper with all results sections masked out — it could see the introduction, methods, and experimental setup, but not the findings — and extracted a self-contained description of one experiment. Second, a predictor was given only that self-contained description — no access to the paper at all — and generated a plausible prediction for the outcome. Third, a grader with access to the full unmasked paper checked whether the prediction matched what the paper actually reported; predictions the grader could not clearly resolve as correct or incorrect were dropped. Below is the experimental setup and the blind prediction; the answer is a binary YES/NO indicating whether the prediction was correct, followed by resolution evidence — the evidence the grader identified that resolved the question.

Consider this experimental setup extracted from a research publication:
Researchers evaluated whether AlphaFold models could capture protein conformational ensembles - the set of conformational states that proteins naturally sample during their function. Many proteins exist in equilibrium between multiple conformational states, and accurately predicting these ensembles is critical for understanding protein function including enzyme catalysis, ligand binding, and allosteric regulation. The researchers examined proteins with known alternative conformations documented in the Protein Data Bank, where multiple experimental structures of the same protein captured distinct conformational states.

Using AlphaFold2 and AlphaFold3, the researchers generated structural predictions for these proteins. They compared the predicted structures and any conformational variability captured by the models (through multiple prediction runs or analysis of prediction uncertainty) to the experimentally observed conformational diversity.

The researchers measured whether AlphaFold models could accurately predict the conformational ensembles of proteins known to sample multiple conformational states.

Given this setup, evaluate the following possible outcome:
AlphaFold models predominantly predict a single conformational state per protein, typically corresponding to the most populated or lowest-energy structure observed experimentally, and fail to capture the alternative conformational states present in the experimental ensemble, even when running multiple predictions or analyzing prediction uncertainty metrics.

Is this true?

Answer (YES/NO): NO